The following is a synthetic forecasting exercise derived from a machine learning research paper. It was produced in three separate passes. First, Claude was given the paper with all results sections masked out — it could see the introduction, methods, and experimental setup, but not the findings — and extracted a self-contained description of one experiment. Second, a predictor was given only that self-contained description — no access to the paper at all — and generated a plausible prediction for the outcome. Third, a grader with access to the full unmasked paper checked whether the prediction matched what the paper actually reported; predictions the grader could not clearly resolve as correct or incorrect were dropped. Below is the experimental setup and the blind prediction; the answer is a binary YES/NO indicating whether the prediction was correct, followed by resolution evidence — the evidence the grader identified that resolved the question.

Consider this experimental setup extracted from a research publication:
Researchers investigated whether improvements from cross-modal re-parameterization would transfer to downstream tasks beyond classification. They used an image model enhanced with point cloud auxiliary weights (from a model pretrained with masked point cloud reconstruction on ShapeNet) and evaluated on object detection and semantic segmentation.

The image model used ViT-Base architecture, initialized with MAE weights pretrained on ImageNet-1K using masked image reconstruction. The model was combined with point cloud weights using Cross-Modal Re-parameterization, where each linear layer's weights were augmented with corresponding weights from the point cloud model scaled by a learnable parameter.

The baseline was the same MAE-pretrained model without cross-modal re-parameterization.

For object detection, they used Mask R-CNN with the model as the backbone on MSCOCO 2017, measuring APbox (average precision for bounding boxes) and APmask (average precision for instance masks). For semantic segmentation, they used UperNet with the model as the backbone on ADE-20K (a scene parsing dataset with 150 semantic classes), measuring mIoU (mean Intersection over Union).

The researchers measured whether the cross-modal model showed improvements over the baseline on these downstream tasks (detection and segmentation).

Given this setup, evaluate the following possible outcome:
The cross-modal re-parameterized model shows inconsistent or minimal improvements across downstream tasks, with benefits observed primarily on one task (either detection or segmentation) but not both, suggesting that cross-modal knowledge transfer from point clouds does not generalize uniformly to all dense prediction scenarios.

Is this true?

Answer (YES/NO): NO